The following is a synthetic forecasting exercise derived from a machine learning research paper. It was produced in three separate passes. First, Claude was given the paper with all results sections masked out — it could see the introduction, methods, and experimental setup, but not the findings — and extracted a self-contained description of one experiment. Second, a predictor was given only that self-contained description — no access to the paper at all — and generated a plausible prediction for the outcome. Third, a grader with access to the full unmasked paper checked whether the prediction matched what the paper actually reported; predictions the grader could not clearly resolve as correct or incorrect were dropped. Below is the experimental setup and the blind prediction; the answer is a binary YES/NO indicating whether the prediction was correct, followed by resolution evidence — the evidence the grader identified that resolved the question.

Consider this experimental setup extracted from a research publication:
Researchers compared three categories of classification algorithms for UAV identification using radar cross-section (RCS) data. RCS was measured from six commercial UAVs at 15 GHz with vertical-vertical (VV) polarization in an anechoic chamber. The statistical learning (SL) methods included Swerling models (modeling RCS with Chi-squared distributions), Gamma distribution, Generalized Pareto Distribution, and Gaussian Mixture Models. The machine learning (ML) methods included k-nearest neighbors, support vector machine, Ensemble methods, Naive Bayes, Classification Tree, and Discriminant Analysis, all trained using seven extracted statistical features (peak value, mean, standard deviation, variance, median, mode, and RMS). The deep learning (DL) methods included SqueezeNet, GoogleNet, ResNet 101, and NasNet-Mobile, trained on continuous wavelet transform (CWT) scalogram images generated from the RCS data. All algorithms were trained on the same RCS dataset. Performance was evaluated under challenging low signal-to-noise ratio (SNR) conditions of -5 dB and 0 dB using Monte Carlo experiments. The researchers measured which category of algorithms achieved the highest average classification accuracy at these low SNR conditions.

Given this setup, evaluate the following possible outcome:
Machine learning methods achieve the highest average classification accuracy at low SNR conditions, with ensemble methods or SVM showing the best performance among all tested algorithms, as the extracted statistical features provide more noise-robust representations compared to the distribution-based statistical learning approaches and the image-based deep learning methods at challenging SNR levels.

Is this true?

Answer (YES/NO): NO